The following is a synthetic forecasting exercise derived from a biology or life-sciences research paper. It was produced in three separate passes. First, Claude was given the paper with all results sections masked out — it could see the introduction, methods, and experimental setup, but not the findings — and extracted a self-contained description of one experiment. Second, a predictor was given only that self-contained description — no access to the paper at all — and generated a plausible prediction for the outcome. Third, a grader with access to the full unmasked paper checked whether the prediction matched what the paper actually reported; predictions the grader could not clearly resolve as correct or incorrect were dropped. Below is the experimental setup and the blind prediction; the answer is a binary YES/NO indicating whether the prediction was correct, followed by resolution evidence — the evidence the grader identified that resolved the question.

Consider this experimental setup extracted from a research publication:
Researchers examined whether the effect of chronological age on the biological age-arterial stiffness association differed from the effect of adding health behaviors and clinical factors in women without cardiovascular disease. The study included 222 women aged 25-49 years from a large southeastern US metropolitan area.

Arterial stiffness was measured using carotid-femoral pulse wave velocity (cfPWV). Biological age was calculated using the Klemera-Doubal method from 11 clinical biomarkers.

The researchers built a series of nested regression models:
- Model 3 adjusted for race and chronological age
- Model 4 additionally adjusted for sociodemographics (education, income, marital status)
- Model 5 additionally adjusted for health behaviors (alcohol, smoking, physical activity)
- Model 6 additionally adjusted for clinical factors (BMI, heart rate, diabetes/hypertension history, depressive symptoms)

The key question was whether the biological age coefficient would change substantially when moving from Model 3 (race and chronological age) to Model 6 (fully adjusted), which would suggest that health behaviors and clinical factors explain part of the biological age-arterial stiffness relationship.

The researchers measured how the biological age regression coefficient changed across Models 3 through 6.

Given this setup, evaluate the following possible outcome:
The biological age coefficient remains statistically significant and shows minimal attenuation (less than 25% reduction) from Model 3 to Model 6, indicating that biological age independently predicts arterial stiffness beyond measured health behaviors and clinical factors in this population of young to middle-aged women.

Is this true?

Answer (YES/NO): YES